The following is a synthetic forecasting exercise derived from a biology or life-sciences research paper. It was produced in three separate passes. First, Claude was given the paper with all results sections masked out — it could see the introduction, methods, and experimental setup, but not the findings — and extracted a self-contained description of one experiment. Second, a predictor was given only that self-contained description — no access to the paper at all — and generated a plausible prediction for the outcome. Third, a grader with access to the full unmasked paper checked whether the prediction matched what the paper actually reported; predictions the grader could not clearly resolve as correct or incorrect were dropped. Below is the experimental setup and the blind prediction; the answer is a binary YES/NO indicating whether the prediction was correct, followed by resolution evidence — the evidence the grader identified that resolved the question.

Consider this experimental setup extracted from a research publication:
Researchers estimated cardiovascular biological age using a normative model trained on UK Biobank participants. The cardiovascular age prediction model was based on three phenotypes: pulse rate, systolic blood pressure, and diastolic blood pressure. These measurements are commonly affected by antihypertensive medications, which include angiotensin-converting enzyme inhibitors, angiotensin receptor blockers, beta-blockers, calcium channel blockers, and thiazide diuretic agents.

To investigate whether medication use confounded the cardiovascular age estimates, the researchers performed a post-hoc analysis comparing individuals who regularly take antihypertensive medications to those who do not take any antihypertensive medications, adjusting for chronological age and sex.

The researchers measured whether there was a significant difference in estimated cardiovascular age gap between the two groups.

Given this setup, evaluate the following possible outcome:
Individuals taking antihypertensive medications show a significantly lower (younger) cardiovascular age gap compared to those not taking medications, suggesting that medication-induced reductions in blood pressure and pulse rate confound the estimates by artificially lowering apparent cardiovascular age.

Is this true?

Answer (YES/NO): NO